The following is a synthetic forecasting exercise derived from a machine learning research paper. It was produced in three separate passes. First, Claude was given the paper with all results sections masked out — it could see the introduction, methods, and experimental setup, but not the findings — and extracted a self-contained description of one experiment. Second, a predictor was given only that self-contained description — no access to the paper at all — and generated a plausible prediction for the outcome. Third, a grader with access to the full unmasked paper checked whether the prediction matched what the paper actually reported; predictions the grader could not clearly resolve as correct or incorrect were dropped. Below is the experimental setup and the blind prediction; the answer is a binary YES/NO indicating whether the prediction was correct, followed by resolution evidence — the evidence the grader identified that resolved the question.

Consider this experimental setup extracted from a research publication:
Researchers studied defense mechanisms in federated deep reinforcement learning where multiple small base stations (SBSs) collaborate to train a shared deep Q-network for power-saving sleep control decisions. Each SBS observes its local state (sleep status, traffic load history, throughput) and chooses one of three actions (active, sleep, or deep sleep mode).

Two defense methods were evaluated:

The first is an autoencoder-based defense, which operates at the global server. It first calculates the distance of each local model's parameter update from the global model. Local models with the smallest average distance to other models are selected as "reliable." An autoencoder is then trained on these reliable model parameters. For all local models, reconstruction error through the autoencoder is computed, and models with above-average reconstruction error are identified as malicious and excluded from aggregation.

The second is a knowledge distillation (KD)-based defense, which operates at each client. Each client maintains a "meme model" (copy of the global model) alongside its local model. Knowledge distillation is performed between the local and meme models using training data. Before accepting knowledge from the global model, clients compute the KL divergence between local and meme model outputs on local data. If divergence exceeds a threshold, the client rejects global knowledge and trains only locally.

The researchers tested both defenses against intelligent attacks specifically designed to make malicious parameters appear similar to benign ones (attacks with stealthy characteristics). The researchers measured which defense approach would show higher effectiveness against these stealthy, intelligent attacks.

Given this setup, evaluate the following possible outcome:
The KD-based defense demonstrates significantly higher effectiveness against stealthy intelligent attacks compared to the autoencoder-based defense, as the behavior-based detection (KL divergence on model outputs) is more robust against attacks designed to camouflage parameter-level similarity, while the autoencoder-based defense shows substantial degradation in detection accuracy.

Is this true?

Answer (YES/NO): YES